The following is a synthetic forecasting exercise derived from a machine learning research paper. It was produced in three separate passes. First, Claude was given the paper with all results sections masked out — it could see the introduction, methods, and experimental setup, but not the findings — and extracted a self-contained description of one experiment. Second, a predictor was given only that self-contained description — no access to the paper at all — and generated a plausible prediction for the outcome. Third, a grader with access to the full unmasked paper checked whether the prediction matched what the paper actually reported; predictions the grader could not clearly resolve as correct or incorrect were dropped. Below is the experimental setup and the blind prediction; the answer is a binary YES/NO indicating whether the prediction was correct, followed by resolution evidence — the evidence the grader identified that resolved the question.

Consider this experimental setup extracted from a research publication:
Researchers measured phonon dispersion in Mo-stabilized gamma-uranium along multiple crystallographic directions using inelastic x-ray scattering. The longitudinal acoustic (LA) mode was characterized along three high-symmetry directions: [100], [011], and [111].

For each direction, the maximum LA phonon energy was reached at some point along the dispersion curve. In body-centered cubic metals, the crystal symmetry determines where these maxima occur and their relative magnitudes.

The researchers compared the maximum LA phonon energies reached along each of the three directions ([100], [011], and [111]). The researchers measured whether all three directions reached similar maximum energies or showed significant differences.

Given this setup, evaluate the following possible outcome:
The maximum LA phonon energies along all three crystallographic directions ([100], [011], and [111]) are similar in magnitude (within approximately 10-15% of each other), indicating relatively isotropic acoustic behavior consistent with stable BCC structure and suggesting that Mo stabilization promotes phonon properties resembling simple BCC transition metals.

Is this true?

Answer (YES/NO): NO